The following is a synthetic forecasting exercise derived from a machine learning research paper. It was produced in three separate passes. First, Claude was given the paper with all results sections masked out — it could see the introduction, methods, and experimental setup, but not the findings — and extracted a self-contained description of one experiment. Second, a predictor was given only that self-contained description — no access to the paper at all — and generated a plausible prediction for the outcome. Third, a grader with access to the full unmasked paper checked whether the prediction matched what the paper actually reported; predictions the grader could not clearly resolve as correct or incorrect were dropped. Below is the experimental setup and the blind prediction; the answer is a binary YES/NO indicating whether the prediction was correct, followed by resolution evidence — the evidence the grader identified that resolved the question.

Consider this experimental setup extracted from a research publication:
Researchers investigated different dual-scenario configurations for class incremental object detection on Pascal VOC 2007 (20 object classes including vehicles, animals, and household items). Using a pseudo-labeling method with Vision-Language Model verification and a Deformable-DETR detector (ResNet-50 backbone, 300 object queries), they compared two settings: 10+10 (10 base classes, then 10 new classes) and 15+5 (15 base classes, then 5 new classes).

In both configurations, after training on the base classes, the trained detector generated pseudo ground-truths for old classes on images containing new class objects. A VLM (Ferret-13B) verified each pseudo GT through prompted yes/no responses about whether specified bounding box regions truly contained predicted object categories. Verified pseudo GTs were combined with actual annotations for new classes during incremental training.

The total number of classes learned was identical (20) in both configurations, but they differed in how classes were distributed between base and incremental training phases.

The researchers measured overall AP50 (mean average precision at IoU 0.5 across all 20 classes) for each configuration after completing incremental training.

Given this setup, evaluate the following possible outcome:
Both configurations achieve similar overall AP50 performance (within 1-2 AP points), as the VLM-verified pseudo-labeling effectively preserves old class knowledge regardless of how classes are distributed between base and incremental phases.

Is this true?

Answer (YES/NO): NO